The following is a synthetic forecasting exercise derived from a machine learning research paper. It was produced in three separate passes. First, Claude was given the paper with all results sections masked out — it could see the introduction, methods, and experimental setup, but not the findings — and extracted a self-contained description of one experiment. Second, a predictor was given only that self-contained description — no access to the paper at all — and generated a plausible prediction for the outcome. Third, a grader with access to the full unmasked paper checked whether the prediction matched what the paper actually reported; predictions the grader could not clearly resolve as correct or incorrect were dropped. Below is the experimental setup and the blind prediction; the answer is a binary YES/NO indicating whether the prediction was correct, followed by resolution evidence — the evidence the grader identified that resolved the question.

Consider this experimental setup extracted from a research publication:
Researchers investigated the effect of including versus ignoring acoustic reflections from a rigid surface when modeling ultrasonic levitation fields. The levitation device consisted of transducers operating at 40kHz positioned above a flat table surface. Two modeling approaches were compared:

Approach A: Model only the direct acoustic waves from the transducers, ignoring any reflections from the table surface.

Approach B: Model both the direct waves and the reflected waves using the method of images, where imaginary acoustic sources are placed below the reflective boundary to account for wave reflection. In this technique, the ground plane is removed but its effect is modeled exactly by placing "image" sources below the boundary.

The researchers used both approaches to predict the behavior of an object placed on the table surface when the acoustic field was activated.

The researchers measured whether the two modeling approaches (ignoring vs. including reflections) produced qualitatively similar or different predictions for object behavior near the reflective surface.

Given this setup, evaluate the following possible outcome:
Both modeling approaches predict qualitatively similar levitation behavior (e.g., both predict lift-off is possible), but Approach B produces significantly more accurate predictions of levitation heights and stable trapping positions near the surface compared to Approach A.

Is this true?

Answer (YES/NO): NO